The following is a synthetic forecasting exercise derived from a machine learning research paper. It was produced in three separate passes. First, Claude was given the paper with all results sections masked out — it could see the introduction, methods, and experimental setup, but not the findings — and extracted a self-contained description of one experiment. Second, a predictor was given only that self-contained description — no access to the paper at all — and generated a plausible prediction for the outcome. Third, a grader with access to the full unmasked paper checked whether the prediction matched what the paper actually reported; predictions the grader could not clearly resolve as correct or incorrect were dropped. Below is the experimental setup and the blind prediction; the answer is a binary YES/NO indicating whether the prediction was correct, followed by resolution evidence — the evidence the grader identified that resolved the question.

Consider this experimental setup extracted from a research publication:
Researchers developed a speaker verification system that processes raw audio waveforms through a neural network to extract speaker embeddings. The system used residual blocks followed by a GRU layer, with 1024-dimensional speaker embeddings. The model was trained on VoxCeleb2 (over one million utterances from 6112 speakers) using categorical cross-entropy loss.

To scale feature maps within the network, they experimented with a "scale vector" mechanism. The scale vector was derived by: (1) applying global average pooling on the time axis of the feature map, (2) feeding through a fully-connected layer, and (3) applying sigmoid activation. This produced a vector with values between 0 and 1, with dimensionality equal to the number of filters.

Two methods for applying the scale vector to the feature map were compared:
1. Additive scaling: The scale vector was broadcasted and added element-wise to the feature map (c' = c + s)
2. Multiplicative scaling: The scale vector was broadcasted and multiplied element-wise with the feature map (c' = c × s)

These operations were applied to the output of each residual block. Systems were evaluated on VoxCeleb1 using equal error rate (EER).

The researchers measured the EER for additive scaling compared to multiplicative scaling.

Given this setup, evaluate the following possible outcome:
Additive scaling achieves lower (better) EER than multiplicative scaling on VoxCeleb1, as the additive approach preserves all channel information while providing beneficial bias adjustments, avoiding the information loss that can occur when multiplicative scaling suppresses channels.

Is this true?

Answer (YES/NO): NO